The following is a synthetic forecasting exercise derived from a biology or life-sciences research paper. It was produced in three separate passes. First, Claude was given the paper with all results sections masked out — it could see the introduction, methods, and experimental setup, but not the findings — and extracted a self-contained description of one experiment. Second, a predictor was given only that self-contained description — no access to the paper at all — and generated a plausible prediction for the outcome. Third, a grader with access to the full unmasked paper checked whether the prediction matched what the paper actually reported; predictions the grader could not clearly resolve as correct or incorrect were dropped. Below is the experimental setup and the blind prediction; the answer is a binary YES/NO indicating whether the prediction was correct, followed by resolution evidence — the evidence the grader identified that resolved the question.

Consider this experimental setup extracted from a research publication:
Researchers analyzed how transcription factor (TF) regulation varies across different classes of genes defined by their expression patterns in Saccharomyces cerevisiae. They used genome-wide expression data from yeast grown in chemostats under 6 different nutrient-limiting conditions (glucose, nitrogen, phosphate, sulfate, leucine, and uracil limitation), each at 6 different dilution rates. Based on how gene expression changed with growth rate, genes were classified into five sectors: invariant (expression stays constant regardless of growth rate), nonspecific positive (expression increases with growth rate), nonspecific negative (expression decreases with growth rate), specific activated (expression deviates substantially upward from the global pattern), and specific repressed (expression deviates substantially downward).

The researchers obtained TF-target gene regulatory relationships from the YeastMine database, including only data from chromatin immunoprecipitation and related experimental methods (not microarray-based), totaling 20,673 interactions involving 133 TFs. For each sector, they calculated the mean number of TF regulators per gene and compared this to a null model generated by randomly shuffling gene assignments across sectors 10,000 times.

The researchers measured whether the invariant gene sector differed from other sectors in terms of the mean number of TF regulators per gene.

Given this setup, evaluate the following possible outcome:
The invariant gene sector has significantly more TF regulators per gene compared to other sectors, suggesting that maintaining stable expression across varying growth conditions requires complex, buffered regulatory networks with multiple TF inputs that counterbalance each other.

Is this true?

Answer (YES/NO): NO